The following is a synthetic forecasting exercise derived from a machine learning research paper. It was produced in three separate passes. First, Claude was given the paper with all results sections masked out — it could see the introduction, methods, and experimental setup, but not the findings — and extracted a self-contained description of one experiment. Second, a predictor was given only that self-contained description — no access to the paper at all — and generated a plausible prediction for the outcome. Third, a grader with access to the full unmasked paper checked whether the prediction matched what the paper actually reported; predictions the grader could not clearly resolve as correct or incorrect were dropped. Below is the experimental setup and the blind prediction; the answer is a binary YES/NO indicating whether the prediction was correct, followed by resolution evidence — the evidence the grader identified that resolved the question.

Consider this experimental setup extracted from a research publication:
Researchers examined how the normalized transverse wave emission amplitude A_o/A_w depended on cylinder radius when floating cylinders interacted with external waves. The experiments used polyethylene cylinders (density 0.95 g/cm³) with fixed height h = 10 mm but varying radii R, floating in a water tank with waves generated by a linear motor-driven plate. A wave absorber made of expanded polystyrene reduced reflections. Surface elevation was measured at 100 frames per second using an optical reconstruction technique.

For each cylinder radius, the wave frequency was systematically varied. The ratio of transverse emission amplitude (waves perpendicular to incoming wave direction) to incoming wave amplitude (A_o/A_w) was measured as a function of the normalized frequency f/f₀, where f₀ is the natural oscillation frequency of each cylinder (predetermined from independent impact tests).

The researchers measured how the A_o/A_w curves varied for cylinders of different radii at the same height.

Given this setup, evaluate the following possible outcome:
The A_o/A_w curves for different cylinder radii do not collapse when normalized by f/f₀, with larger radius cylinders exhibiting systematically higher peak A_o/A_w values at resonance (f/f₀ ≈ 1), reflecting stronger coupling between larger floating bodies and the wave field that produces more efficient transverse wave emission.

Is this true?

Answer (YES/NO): NO